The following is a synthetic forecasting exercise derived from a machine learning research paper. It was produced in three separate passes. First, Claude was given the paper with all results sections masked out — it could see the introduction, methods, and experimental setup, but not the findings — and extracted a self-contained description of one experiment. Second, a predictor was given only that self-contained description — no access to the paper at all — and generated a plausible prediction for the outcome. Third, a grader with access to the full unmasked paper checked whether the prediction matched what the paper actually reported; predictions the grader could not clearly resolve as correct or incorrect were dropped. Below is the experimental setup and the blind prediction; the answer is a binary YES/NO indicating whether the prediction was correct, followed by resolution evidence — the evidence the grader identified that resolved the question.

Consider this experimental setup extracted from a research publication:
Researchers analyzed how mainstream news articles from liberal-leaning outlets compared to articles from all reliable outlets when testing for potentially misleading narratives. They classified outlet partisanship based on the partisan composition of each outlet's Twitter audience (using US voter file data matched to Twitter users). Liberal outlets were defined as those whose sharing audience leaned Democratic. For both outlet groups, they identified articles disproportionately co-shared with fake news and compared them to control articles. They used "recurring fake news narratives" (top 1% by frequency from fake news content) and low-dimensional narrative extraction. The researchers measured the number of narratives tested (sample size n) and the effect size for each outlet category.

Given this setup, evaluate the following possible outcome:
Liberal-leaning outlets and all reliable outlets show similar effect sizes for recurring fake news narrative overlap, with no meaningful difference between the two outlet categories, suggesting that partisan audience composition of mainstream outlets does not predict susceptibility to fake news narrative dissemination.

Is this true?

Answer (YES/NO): NO